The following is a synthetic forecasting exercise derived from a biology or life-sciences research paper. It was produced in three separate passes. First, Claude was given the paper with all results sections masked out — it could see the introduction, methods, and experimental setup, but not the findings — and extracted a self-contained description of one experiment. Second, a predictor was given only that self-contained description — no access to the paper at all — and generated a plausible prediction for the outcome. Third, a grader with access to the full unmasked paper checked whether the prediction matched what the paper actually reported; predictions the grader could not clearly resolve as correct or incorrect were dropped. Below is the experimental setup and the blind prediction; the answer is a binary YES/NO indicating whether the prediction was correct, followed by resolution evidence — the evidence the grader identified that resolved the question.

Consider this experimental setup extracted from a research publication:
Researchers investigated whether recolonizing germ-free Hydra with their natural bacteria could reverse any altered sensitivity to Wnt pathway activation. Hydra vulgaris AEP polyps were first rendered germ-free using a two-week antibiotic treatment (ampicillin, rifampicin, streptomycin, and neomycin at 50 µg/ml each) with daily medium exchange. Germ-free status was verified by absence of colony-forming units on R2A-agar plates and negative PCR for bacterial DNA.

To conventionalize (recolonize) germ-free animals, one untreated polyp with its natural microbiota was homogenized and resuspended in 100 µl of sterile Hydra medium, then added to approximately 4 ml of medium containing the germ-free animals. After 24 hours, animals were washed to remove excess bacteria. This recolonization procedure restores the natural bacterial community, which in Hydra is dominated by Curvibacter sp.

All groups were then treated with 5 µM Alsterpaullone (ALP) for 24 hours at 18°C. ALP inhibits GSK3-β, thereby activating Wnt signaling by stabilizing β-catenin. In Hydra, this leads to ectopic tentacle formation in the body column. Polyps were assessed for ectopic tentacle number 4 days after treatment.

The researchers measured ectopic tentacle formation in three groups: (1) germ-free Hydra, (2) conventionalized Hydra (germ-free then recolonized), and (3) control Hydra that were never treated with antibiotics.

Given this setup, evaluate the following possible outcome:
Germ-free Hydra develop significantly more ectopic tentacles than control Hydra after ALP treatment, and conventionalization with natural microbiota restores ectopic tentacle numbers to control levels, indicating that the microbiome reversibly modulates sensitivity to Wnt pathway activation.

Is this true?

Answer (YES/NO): NO